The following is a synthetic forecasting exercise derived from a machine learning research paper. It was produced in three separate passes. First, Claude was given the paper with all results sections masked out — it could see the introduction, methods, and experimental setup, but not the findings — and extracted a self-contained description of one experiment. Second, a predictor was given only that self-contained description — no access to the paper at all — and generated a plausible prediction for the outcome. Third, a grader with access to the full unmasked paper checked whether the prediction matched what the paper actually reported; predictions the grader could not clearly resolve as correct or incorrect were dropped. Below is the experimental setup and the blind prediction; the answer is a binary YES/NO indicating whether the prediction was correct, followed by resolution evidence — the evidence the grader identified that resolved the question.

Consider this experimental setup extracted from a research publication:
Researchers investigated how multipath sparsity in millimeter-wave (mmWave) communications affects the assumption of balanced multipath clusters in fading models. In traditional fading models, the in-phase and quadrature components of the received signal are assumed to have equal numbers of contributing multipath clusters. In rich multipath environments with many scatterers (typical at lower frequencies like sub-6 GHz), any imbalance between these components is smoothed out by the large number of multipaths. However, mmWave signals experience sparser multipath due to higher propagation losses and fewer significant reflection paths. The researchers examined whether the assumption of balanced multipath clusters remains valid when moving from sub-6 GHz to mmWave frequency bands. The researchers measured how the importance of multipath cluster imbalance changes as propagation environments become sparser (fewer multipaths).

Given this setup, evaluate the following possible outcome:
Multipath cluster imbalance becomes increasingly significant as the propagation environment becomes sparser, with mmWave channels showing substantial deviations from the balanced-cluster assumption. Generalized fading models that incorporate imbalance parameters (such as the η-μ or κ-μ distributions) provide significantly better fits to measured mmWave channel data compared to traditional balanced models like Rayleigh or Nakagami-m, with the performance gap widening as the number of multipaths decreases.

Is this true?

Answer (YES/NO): YES